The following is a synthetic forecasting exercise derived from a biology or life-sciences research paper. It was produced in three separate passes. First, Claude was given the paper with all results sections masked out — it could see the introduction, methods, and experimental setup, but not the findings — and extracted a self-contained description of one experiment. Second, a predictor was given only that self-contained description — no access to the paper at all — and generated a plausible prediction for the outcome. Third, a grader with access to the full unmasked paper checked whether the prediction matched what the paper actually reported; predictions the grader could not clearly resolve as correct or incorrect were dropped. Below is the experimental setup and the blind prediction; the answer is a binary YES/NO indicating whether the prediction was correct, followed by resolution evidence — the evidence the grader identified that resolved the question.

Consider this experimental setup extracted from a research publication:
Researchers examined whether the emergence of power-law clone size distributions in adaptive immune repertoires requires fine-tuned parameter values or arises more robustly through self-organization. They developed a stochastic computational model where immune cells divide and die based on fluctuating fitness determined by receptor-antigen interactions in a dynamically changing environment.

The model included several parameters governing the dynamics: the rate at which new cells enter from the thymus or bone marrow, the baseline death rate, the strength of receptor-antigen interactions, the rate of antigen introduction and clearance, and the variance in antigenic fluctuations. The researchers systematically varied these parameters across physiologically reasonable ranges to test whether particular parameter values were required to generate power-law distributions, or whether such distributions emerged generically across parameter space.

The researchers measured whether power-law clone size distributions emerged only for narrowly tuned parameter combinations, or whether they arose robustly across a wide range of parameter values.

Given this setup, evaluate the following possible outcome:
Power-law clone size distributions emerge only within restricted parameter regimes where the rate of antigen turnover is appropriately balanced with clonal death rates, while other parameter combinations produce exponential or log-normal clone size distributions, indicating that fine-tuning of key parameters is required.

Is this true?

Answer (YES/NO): NO